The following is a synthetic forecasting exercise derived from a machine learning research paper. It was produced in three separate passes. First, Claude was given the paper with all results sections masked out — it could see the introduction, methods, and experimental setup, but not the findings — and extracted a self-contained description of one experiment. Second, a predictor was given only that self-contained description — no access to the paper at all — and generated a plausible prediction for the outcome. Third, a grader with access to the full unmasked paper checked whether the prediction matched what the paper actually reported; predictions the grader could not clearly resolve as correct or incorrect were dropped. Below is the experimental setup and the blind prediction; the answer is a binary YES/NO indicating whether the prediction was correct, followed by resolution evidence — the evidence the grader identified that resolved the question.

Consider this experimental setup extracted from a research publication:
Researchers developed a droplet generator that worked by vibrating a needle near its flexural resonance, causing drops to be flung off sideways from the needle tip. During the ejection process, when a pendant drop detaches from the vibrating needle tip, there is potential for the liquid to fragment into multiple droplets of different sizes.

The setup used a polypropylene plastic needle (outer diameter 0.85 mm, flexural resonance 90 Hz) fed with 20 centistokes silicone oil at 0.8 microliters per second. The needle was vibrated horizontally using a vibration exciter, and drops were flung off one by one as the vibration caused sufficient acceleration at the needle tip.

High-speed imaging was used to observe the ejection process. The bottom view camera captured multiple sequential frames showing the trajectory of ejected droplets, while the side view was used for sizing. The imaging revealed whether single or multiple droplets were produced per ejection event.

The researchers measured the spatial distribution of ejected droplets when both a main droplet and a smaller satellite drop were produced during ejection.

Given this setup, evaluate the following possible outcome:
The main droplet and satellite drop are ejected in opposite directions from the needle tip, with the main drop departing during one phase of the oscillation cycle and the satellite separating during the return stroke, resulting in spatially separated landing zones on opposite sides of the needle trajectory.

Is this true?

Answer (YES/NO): NO